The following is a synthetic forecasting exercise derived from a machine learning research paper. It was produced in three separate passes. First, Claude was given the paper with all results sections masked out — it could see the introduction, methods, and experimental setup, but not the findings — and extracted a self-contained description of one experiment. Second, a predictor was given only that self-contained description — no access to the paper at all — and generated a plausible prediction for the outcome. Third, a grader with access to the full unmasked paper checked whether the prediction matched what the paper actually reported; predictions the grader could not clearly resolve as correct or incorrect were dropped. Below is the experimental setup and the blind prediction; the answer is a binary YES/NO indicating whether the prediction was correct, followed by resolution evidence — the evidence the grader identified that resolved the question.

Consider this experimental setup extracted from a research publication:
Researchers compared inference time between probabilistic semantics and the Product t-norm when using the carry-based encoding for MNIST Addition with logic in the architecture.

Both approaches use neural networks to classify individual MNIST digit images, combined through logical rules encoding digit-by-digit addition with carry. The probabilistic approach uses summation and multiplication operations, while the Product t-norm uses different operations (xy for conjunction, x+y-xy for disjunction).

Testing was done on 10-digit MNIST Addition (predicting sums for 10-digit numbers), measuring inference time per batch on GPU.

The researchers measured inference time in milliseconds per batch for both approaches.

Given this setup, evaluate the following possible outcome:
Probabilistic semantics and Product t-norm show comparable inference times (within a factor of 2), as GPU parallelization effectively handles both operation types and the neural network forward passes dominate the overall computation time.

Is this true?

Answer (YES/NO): NO